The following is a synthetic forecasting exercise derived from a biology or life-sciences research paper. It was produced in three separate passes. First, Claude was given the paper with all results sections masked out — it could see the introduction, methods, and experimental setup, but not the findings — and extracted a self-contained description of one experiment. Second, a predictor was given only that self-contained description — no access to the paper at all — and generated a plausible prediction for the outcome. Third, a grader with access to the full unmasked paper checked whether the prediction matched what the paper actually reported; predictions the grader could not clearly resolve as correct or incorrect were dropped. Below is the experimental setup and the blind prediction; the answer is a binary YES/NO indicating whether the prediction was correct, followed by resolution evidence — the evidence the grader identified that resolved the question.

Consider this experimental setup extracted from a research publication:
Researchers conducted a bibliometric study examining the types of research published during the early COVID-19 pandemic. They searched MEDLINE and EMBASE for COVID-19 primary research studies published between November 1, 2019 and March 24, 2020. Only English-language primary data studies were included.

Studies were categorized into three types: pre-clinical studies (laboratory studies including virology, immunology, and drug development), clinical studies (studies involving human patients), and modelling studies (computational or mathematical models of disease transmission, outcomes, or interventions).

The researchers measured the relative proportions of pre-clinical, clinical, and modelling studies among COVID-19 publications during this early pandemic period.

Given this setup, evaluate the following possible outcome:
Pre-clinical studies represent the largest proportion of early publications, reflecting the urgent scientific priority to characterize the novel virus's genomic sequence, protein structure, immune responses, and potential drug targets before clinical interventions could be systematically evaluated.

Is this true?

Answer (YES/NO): NO